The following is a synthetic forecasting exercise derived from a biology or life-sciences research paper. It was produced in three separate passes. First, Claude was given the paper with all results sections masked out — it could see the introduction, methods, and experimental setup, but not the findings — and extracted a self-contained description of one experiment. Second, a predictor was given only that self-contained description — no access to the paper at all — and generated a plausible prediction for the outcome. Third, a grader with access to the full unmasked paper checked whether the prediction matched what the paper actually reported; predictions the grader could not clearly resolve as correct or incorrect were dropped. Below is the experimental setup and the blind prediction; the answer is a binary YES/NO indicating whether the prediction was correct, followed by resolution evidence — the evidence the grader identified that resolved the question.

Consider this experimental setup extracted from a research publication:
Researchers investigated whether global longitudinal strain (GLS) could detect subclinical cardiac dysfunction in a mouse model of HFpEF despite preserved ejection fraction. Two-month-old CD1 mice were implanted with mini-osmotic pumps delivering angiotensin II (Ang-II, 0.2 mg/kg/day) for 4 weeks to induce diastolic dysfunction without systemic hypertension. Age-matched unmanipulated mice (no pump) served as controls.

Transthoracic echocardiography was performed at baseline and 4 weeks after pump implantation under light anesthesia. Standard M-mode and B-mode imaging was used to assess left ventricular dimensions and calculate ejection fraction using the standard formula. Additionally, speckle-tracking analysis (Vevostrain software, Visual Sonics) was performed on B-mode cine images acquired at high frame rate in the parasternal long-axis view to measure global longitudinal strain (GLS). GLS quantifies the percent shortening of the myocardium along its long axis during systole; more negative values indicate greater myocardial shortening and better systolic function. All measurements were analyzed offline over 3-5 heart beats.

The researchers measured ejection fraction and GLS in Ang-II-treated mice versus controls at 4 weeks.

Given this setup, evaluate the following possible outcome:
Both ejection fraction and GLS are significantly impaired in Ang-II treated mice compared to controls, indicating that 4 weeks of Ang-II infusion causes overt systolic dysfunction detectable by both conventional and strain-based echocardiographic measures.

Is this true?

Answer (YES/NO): NO